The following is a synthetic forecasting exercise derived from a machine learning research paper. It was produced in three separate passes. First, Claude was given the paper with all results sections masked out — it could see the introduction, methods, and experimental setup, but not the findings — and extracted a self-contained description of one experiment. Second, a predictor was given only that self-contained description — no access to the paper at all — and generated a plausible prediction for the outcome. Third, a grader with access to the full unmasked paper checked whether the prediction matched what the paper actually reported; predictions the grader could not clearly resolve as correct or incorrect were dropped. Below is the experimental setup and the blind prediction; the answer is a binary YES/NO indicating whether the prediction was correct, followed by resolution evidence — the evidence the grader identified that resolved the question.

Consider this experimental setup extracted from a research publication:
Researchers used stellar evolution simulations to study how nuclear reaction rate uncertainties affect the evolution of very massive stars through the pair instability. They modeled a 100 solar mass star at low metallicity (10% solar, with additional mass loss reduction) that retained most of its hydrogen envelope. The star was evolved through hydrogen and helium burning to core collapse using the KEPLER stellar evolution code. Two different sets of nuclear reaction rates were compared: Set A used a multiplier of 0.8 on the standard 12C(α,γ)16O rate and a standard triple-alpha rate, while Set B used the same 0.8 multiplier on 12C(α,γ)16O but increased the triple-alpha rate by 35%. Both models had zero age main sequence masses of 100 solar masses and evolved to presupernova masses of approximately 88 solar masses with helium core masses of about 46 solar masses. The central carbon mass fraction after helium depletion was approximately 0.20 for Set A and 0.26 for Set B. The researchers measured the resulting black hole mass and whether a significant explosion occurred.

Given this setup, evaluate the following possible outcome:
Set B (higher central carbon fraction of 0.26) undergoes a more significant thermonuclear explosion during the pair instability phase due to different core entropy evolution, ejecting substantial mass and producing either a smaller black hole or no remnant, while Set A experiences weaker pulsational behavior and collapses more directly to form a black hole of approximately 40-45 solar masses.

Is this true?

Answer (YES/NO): NO